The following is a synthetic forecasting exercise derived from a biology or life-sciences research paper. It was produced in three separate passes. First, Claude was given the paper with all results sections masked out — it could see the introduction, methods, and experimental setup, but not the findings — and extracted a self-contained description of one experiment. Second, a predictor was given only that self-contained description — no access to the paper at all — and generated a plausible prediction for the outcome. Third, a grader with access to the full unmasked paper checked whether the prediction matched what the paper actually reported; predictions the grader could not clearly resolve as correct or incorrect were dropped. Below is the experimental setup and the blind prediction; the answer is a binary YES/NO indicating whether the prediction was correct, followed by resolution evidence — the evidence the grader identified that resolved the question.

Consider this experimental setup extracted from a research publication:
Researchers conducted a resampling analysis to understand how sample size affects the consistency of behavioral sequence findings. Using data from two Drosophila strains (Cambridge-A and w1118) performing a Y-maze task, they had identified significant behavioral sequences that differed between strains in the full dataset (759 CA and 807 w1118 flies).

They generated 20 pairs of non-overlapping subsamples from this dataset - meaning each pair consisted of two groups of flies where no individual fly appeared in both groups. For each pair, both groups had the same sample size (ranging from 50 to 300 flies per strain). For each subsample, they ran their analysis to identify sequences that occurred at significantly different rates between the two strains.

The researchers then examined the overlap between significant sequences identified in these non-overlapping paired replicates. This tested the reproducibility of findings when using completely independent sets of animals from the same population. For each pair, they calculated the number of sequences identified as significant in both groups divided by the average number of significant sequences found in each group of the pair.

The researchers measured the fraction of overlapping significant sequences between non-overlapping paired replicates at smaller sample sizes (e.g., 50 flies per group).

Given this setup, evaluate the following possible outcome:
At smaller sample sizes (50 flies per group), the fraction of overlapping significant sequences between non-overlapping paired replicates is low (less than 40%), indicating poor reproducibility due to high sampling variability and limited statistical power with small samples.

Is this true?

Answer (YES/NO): YES